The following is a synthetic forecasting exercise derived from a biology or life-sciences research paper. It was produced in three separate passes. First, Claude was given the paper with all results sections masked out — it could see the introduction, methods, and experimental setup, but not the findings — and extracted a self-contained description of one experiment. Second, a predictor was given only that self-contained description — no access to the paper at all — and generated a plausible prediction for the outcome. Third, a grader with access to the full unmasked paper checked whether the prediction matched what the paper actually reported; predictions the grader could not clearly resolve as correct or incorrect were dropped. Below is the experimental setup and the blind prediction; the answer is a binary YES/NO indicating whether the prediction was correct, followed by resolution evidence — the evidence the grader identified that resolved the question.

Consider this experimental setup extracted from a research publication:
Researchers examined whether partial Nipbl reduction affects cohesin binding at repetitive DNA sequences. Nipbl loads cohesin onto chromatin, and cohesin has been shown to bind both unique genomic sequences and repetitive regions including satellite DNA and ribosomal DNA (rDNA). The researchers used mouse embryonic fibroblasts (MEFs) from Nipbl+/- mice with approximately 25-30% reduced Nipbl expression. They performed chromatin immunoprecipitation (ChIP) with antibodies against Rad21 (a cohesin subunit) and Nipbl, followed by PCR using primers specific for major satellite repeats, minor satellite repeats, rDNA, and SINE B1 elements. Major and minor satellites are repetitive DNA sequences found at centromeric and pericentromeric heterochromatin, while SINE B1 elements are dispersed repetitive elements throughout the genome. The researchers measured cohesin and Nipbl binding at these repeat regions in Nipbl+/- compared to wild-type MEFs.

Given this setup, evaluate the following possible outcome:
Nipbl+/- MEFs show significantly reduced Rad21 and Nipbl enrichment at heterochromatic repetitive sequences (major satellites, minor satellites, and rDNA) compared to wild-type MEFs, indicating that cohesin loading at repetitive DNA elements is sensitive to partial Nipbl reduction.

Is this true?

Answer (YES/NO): YES